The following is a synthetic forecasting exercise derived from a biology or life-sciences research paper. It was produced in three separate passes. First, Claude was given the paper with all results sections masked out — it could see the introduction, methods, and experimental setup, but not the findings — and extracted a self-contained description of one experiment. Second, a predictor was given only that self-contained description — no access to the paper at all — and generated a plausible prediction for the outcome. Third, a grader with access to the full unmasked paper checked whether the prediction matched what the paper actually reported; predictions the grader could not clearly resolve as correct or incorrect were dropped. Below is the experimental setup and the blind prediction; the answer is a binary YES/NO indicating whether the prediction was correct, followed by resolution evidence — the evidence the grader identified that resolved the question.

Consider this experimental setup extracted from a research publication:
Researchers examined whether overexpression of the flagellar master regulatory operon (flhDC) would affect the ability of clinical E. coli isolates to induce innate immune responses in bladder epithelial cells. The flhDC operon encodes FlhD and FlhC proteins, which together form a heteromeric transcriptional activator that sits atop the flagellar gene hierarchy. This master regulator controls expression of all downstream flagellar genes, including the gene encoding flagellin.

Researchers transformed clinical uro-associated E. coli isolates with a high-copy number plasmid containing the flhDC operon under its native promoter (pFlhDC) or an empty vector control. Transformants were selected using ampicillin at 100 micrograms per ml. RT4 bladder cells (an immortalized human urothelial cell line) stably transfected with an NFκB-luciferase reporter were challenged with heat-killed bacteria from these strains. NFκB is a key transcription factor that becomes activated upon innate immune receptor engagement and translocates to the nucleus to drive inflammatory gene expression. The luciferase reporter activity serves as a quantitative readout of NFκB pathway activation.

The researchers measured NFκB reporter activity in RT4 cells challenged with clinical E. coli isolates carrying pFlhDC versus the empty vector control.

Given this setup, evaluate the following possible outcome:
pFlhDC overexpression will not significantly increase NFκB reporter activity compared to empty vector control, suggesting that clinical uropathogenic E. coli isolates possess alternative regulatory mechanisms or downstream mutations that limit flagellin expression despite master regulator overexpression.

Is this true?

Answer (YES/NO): NO